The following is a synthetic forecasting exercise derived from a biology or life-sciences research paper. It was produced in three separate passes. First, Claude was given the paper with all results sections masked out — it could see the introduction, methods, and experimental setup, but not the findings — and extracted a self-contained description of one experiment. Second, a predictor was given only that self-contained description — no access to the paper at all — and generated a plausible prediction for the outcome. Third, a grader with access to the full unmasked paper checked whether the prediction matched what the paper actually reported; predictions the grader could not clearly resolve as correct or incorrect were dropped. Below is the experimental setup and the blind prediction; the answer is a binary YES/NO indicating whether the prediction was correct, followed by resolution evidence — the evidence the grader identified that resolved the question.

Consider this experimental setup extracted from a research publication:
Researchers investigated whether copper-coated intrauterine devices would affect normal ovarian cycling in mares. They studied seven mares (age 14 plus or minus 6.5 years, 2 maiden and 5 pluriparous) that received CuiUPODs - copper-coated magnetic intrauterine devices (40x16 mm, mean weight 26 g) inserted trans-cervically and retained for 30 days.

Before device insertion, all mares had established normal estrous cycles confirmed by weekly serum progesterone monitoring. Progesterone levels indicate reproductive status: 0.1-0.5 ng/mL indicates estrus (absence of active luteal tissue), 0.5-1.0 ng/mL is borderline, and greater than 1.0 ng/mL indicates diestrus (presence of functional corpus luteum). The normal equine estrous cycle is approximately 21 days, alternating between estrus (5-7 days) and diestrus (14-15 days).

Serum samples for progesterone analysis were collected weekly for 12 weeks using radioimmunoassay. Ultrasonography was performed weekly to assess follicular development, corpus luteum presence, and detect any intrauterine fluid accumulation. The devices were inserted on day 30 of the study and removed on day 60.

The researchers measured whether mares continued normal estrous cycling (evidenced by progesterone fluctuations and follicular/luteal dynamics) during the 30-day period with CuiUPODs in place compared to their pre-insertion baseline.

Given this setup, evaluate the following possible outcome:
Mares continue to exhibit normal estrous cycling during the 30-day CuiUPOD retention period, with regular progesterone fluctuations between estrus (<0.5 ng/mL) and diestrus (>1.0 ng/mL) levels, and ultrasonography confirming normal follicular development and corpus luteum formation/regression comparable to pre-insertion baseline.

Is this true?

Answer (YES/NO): NO